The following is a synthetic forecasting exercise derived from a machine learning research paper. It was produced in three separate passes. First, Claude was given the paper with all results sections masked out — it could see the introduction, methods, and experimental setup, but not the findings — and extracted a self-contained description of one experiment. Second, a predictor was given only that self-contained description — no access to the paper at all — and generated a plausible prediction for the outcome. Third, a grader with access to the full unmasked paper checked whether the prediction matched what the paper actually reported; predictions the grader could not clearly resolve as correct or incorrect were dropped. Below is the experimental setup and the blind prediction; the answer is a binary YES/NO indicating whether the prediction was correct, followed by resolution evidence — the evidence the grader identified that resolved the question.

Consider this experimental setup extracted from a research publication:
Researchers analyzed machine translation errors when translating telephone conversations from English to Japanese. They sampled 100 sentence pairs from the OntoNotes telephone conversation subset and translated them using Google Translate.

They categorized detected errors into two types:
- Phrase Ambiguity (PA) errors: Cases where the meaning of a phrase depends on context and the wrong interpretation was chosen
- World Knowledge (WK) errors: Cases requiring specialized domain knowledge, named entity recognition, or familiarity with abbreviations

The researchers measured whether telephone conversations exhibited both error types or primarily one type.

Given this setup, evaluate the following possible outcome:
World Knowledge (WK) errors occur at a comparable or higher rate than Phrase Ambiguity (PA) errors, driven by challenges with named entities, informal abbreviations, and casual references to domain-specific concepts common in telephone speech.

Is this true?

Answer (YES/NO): NO